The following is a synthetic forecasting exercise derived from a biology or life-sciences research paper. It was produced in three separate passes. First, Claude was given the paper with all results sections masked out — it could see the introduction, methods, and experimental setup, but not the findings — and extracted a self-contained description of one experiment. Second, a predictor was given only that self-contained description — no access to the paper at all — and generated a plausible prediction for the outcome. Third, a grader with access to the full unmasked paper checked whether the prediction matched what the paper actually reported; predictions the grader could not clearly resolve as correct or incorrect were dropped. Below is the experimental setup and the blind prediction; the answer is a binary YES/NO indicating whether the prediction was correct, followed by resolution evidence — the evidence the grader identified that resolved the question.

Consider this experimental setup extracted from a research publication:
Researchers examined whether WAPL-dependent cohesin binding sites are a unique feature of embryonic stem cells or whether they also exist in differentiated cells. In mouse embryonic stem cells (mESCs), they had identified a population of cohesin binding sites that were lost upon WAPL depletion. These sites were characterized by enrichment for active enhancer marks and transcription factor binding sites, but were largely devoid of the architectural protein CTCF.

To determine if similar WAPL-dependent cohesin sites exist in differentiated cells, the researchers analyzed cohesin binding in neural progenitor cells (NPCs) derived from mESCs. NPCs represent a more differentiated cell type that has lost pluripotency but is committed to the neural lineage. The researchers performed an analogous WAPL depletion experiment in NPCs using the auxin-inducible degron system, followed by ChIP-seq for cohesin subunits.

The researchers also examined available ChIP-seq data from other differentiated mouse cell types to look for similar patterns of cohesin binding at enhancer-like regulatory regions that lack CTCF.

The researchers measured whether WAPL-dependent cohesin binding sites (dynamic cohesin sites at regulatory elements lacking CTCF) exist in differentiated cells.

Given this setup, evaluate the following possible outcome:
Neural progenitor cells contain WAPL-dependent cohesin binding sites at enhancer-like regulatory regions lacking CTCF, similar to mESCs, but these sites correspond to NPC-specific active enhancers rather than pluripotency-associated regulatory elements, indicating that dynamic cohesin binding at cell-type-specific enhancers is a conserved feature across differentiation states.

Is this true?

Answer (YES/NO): YES